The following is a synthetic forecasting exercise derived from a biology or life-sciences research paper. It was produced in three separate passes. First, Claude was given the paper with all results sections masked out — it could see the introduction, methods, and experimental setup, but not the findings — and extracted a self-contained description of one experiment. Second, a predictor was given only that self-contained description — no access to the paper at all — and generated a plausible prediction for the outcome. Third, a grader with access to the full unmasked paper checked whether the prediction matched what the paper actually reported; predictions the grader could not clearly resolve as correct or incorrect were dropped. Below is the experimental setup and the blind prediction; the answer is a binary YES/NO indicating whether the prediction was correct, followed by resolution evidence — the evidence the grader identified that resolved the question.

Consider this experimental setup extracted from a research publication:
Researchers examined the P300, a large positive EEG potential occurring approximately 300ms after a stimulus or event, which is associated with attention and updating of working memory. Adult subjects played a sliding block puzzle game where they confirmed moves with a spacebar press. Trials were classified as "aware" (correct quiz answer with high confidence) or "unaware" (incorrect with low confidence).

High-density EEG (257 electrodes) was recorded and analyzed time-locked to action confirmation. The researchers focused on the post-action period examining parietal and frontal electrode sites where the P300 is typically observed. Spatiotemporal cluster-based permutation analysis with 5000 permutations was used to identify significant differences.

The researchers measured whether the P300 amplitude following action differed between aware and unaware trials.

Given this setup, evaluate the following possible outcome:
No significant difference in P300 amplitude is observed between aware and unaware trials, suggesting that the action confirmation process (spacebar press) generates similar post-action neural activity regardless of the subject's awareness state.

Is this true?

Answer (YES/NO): NO